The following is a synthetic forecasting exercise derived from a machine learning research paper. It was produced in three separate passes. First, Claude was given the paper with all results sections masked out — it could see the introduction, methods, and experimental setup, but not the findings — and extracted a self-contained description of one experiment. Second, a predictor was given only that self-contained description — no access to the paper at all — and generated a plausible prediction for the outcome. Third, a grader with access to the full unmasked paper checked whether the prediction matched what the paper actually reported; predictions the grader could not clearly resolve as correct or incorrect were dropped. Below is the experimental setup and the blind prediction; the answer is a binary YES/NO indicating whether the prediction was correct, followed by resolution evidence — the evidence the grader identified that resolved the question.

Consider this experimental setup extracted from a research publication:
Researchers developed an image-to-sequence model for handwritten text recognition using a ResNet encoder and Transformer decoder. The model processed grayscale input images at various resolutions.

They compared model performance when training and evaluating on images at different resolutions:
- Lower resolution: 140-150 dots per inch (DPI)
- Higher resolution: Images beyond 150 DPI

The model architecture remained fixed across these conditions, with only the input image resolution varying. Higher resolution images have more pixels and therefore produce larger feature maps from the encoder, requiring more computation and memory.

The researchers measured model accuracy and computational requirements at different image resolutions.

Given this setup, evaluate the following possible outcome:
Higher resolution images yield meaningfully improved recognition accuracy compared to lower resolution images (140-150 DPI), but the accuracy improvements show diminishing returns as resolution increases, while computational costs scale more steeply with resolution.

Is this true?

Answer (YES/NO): NO